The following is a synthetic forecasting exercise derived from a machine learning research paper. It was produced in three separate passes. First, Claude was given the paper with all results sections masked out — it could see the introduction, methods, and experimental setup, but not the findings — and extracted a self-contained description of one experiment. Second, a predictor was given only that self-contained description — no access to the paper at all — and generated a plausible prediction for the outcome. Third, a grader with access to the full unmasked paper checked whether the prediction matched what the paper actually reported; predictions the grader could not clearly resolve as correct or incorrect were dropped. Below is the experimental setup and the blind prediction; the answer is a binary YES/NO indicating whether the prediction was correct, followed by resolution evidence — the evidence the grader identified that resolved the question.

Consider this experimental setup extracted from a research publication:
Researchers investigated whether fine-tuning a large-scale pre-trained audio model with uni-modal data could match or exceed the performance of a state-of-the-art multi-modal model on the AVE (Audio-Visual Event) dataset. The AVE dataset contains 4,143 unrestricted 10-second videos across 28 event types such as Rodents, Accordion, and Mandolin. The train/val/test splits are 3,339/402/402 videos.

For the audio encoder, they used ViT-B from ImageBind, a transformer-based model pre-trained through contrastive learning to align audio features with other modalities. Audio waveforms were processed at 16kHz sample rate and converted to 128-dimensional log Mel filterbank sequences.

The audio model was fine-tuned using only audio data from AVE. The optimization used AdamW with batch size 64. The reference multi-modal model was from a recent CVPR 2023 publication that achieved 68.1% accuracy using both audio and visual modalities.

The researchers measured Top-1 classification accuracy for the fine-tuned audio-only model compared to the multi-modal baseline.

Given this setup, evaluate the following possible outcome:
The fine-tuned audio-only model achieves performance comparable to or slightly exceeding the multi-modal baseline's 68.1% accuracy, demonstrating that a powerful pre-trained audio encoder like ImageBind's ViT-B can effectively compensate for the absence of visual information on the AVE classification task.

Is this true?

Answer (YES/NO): NO